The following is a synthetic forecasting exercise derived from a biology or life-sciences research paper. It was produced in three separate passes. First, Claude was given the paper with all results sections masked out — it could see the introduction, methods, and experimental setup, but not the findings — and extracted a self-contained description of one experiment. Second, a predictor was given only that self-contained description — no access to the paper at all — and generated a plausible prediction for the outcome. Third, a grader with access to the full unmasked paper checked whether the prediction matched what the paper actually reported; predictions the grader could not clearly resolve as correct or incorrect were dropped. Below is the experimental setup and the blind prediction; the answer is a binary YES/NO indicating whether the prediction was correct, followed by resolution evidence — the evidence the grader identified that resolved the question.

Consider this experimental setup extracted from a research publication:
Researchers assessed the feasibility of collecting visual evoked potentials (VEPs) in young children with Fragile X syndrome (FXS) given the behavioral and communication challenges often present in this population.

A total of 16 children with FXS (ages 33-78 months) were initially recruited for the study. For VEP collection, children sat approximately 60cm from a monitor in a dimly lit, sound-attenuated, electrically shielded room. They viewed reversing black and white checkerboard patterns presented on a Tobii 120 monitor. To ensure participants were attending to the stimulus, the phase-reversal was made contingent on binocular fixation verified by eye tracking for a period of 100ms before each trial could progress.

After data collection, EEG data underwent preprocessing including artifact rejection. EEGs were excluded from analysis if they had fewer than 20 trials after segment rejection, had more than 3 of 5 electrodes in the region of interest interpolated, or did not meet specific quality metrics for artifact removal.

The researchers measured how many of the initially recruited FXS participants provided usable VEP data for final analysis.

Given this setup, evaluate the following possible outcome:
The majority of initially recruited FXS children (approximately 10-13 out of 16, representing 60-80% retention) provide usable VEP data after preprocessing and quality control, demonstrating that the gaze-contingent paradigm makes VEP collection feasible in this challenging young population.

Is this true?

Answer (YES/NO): NO